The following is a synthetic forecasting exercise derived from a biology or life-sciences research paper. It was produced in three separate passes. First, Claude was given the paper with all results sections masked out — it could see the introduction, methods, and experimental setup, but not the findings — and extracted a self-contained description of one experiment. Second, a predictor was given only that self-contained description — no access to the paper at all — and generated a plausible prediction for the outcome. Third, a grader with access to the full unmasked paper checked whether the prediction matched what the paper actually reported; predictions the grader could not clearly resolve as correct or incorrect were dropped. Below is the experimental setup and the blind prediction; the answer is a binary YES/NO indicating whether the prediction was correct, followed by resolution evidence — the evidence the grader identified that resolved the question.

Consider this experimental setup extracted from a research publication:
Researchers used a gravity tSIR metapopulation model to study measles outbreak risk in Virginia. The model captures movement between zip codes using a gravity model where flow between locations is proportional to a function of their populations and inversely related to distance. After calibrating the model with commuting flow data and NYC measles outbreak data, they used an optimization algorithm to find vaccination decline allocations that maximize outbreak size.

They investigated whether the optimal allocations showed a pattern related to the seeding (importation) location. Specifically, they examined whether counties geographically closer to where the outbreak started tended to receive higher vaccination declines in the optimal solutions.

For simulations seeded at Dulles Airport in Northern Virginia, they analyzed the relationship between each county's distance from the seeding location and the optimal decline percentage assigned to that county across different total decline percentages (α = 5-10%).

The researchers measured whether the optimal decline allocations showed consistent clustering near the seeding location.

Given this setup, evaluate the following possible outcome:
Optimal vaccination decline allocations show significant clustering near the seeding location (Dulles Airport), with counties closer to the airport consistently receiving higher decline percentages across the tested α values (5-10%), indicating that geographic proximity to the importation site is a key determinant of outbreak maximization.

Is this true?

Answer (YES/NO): NO